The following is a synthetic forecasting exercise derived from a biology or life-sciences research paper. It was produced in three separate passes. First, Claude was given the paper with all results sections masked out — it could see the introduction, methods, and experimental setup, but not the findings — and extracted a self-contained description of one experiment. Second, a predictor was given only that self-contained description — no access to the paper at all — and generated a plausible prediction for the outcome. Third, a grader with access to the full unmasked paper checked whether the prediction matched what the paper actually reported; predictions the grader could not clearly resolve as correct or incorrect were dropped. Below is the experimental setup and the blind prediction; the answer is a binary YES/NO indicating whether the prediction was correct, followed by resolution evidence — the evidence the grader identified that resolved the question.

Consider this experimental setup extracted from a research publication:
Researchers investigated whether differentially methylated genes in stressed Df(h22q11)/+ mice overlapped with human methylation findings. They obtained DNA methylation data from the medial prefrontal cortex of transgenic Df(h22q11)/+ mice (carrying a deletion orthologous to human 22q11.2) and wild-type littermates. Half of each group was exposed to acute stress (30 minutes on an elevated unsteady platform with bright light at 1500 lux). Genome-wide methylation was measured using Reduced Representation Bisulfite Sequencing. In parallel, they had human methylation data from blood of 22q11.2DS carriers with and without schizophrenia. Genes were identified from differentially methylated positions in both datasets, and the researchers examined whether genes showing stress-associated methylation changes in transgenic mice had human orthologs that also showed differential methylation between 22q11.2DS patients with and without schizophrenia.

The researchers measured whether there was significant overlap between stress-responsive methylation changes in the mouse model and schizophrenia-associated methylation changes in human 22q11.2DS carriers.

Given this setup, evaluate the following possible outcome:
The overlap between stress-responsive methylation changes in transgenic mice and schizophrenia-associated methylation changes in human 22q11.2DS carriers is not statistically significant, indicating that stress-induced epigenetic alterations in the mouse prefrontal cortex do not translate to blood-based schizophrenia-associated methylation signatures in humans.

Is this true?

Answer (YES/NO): NO